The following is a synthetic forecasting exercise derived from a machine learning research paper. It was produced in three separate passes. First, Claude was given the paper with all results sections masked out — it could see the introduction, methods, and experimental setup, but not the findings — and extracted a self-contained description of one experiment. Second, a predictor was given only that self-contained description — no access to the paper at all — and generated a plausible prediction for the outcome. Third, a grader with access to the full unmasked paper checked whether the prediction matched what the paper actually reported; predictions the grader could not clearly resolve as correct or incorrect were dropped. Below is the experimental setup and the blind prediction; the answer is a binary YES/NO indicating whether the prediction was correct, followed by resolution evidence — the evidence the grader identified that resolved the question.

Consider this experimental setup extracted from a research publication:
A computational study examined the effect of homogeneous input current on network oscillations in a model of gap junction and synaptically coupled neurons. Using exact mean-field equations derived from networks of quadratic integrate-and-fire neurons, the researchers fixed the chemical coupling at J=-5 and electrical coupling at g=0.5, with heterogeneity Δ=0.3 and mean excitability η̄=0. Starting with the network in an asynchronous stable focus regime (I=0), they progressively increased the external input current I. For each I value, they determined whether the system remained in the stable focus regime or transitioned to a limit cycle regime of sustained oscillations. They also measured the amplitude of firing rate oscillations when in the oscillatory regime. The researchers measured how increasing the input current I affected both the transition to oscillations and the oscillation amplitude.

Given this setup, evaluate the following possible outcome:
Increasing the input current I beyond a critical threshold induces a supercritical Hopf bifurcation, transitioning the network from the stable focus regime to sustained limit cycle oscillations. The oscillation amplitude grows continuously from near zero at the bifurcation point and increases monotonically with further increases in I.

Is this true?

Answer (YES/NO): YES